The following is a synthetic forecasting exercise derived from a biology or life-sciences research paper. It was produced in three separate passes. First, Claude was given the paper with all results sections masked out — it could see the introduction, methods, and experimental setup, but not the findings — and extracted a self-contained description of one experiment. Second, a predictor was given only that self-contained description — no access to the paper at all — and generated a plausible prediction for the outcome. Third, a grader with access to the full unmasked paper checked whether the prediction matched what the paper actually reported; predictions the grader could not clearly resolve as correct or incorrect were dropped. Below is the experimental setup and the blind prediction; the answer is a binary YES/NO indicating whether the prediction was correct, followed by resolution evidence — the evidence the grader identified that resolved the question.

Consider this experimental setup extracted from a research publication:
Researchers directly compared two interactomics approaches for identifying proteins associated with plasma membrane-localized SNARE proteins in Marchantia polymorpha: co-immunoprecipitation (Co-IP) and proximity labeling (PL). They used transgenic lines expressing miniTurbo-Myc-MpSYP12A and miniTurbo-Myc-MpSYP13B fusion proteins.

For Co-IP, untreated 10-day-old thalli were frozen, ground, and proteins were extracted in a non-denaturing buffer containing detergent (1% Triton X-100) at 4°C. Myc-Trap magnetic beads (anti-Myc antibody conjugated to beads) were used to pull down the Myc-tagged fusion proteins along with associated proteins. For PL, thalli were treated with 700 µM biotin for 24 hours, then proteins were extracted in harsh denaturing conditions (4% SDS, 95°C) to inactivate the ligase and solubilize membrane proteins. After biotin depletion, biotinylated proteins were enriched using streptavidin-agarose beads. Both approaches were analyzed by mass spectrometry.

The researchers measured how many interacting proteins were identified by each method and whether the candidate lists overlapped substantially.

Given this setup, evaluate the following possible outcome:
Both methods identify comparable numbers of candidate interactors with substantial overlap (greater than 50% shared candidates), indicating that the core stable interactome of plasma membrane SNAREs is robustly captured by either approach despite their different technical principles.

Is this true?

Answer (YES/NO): NO